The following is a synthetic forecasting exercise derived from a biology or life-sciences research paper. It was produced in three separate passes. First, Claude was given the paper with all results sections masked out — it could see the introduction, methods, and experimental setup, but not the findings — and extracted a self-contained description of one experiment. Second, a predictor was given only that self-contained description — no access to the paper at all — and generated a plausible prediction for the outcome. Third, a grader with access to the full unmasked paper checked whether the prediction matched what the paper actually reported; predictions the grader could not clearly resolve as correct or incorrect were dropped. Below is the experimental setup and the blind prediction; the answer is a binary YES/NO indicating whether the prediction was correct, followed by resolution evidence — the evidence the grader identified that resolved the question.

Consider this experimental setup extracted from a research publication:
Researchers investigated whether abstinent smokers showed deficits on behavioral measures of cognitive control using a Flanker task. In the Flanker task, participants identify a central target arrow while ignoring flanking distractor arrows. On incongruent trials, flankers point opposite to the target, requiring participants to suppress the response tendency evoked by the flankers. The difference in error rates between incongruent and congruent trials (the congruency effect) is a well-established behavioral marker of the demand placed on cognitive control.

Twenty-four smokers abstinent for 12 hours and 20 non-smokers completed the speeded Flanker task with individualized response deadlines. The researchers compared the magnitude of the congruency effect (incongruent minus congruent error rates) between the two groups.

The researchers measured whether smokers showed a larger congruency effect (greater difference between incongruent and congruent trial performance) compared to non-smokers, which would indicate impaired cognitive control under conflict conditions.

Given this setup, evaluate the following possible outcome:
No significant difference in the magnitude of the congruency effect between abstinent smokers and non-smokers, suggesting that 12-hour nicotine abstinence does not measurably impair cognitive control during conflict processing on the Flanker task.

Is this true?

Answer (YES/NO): YES